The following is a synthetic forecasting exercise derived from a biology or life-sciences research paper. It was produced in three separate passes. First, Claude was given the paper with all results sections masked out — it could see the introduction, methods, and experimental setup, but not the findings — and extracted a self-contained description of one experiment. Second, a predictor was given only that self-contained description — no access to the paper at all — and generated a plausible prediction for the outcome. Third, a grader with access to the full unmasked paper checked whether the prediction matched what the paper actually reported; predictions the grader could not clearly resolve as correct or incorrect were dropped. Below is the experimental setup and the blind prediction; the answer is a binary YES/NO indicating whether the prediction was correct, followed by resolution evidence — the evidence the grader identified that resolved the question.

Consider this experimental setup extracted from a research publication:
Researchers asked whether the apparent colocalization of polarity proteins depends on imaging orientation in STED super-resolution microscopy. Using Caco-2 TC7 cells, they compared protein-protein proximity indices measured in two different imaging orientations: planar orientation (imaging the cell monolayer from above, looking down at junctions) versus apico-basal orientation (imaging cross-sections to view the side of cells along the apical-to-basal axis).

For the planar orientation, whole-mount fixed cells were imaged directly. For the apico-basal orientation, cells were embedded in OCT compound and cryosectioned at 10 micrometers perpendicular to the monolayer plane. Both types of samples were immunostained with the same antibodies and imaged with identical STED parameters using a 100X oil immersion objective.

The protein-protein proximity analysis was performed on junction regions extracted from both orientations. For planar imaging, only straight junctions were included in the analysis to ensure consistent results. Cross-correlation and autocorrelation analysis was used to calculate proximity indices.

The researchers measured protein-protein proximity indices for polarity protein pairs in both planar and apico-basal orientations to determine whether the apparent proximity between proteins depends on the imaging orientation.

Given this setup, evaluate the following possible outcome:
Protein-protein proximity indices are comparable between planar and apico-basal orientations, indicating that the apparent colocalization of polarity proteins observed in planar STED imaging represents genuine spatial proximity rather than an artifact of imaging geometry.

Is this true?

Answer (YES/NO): NO